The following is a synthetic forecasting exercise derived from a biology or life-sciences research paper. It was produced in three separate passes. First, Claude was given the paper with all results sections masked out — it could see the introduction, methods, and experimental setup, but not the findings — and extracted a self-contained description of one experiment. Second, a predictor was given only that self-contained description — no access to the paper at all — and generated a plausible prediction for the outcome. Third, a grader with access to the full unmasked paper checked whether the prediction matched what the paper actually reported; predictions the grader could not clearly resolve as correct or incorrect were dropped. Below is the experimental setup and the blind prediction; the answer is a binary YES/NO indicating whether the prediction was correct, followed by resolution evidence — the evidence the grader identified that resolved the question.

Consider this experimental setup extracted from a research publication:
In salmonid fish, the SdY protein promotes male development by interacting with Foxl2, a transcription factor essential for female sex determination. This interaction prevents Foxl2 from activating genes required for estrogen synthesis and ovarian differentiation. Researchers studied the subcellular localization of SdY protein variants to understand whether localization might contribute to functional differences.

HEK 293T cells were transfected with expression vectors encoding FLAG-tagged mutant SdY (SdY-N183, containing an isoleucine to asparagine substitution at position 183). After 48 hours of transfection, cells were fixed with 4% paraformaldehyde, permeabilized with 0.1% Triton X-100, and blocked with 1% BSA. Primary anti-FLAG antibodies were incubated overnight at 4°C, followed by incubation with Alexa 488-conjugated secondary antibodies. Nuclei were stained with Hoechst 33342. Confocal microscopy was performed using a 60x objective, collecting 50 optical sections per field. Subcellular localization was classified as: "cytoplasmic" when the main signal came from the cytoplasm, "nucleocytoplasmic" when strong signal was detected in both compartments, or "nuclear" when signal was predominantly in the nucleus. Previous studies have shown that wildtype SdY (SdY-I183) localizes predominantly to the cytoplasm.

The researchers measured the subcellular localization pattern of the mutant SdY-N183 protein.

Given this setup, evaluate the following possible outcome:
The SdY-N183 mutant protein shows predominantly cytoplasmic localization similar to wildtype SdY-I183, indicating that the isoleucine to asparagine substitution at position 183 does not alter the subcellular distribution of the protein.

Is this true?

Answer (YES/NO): NO